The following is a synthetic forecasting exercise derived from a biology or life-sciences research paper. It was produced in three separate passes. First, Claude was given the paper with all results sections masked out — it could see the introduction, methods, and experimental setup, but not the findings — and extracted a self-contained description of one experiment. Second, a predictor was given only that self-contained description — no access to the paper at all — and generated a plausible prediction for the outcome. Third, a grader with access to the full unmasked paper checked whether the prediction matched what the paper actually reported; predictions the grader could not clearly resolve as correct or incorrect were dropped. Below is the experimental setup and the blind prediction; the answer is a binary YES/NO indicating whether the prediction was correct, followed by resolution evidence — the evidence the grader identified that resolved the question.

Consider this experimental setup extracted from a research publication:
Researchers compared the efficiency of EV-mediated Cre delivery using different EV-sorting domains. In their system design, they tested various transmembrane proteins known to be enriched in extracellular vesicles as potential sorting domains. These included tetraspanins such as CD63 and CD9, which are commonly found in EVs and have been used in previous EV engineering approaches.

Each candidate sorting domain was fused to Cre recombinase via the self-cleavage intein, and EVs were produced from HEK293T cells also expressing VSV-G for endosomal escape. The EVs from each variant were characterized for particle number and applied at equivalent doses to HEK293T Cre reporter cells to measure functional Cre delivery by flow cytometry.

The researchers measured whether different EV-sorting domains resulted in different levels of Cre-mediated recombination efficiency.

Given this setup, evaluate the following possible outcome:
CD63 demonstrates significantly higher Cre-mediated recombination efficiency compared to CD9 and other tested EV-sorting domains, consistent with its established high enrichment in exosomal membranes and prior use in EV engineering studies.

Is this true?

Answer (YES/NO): NO